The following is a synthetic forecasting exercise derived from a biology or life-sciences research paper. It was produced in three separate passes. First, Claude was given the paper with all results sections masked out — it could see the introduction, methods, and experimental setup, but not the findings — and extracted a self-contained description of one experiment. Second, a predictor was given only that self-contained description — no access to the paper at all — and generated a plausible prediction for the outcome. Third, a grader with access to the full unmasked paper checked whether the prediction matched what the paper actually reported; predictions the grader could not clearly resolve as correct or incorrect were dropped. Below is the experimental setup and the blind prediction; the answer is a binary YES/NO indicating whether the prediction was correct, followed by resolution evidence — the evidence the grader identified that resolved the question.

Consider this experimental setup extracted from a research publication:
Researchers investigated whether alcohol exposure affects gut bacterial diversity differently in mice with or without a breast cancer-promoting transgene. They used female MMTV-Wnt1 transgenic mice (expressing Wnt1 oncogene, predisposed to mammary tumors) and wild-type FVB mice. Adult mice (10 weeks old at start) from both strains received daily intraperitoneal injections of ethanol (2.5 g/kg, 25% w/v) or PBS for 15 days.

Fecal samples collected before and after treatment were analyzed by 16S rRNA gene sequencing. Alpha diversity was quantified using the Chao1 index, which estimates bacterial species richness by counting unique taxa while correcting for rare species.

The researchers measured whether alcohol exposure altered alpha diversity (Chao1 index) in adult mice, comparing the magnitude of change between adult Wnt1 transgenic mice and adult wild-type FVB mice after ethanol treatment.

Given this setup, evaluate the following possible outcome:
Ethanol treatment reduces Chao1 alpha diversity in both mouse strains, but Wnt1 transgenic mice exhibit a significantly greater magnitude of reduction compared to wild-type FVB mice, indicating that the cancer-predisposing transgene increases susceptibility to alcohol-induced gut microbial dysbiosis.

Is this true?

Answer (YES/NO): NO